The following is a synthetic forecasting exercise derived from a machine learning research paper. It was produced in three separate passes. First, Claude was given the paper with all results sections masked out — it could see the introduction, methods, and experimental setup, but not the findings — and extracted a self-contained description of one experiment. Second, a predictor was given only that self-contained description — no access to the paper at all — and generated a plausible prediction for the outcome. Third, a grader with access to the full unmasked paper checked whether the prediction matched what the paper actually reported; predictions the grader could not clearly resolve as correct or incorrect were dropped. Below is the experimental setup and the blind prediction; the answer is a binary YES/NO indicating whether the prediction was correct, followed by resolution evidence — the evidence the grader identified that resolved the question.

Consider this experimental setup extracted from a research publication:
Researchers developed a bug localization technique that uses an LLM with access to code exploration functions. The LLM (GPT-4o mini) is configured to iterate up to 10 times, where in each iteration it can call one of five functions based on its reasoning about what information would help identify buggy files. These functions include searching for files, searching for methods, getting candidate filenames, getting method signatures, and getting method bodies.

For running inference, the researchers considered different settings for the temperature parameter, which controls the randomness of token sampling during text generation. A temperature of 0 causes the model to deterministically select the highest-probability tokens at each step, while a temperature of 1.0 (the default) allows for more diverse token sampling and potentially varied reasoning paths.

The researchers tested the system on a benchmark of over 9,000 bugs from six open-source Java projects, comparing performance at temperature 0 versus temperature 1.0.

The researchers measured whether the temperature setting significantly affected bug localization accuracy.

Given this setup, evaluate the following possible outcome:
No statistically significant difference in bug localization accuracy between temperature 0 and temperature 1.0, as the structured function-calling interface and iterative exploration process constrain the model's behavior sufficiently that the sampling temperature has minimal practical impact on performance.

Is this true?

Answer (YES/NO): YES